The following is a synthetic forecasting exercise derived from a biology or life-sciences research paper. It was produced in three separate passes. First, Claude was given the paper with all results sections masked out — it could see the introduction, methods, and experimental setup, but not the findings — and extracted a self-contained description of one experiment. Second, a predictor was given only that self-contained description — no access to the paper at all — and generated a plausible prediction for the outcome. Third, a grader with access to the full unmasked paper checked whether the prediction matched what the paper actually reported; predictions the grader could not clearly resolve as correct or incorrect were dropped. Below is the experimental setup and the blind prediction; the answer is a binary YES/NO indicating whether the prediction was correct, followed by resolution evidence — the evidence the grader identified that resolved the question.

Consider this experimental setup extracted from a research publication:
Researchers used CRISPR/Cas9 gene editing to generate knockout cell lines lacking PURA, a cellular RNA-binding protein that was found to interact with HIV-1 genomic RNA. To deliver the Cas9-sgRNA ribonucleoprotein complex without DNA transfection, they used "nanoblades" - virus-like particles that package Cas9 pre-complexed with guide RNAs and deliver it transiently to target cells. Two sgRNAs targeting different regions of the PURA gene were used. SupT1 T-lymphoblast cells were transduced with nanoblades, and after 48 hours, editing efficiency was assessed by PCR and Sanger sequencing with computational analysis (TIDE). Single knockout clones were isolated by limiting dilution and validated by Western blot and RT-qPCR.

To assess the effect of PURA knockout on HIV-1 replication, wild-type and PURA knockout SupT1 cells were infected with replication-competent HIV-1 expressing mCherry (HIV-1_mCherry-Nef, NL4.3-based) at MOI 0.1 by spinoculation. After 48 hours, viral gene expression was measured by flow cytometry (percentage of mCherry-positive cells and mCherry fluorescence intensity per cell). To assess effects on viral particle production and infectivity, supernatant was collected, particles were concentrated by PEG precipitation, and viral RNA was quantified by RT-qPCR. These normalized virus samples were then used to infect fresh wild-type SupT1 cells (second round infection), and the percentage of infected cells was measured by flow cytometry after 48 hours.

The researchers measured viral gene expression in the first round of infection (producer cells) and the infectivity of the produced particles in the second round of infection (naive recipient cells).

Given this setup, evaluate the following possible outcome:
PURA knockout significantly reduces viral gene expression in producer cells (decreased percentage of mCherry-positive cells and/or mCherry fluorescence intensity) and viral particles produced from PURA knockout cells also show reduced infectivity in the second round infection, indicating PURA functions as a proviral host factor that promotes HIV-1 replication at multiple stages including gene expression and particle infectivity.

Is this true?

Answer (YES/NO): YES